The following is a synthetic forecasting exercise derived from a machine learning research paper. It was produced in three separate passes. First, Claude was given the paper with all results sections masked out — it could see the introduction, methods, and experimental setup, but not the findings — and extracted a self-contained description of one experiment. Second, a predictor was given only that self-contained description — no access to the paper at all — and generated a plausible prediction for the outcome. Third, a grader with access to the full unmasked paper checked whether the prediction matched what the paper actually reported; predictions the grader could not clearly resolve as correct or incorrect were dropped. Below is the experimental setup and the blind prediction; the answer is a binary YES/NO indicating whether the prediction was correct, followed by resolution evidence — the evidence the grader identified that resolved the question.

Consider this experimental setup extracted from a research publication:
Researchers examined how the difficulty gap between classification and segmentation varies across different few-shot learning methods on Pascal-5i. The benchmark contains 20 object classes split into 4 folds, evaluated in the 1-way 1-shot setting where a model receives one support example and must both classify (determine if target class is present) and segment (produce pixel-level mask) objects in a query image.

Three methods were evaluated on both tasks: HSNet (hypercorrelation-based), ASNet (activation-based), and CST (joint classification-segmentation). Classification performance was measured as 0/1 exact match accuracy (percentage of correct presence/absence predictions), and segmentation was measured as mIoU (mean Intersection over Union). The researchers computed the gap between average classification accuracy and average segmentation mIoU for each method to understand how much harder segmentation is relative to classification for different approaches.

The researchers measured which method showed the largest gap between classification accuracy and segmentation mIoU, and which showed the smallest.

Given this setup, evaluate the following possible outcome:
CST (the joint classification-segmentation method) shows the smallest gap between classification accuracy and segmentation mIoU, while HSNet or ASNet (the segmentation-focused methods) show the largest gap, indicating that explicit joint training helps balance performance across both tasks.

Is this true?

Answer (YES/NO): YES